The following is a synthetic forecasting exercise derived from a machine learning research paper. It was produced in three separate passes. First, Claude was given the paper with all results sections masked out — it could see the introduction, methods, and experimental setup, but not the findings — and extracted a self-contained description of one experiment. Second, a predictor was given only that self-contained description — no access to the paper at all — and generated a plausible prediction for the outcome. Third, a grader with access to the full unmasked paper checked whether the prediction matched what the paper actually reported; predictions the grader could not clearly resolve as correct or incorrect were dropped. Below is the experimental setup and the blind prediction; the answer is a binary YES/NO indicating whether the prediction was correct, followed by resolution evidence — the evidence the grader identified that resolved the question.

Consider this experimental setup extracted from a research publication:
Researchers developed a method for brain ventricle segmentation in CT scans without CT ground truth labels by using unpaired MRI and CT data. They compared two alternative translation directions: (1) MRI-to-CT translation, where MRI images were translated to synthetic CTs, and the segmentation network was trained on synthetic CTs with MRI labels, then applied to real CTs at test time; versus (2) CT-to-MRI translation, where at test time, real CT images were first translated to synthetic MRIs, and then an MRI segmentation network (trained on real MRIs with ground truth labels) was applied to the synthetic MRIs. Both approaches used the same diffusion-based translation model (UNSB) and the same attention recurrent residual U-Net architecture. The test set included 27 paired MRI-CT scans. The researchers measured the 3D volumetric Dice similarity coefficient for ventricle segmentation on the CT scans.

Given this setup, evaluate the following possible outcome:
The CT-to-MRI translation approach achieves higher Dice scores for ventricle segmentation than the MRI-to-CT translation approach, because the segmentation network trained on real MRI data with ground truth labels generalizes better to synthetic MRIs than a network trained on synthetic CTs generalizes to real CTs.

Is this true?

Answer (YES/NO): NO